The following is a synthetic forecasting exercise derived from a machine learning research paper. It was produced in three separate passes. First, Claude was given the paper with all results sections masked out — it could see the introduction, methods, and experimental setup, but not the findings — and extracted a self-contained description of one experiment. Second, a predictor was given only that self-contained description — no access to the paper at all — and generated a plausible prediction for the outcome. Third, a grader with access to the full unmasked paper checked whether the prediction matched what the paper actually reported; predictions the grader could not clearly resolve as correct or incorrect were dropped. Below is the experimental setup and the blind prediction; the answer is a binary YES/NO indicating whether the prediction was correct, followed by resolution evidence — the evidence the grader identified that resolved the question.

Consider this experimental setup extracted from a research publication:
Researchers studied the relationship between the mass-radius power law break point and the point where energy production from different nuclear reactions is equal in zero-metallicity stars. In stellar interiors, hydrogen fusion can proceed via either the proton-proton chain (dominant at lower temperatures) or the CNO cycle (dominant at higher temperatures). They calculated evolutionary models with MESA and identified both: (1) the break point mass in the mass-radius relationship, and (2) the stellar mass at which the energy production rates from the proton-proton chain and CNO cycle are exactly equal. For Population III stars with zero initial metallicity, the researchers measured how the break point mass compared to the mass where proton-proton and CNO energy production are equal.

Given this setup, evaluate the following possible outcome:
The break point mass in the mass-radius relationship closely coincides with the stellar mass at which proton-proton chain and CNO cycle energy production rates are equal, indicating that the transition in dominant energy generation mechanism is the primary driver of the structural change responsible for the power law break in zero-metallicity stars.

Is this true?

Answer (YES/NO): NO